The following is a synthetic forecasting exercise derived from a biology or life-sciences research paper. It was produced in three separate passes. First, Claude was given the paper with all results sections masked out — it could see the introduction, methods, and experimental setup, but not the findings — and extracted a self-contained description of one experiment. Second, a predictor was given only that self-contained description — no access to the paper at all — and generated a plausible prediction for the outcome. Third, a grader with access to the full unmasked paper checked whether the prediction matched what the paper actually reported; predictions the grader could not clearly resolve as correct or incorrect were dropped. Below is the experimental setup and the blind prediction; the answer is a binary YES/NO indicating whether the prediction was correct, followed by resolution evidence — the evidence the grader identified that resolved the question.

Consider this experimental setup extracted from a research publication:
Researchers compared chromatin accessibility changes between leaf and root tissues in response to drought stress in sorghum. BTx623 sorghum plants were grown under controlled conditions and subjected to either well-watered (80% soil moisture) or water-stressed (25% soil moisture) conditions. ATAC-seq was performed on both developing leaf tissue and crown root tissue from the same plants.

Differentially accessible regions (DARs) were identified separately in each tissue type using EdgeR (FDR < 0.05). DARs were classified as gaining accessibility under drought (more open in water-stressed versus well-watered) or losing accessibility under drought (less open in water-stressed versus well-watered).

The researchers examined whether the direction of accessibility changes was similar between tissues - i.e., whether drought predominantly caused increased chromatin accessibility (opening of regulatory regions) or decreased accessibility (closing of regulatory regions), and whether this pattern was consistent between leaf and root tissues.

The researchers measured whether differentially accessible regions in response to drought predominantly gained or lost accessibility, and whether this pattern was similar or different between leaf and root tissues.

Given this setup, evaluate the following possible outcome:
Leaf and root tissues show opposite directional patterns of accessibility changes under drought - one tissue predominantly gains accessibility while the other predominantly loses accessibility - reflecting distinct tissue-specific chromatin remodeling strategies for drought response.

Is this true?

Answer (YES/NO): NO